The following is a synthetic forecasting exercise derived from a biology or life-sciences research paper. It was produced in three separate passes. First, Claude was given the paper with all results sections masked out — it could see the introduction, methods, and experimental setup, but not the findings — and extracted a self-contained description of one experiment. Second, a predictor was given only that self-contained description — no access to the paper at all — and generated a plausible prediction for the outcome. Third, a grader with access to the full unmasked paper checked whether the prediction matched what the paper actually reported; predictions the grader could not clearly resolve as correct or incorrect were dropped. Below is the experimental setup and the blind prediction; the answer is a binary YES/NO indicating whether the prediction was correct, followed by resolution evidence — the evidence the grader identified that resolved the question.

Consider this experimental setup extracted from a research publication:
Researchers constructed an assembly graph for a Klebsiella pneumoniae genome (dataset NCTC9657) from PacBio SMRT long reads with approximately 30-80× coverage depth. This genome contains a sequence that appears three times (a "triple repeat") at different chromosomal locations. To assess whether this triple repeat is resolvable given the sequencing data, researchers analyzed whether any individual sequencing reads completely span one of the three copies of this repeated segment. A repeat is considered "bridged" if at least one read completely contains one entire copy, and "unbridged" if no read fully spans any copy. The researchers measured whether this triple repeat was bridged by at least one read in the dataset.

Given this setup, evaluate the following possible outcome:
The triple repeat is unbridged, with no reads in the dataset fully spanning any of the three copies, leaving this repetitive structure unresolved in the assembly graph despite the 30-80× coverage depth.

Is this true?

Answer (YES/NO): YES